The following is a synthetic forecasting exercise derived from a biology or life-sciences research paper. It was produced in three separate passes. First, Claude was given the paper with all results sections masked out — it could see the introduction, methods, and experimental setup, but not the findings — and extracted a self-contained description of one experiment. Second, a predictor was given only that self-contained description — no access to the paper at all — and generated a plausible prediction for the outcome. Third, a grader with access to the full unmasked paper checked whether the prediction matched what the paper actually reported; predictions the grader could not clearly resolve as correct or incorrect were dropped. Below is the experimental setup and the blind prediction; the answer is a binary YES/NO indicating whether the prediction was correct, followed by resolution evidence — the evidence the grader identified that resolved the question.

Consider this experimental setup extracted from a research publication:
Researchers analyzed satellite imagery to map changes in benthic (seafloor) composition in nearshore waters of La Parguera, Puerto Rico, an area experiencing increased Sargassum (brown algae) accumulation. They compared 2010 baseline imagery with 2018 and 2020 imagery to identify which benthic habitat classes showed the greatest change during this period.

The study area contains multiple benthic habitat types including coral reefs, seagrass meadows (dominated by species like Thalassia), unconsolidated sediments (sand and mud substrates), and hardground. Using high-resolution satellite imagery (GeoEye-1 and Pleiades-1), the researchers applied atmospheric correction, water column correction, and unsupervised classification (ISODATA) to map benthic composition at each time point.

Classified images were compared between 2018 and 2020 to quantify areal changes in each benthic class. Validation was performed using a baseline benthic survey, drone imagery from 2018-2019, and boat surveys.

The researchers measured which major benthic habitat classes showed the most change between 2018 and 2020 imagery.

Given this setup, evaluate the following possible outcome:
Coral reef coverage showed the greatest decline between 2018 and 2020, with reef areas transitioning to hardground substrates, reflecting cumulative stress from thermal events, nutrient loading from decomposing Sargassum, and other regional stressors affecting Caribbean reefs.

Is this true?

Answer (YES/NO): NO